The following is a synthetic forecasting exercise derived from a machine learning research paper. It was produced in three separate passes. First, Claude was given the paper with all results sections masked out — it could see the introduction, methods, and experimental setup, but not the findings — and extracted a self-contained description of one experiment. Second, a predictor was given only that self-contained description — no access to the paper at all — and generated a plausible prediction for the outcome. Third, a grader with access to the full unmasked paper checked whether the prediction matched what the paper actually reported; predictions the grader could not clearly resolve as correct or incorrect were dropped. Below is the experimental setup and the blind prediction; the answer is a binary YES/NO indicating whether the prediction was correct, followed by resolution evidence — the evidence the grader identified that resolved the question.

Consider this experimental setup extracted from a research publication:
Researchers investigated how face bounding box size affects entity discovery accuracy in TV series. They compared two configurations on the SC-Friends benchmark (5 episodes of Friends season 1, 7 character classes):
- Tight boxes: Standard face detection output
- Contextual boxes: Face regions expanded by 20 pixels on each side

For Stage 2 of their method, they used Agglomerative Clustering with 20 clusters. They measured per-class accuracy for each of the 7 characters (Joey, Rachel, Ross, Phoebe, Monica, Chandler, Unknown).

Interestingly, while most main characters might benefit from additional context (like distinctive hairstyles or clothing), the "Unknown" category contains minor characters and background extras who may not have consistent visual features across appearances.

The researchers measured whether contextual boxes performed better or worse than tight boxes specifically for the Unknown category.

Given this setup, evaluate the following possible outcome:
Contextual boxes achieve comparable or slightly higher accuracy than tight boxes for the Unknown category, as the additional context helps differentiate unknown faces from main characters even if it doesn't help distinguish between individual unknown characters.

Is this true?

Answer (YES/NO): NO